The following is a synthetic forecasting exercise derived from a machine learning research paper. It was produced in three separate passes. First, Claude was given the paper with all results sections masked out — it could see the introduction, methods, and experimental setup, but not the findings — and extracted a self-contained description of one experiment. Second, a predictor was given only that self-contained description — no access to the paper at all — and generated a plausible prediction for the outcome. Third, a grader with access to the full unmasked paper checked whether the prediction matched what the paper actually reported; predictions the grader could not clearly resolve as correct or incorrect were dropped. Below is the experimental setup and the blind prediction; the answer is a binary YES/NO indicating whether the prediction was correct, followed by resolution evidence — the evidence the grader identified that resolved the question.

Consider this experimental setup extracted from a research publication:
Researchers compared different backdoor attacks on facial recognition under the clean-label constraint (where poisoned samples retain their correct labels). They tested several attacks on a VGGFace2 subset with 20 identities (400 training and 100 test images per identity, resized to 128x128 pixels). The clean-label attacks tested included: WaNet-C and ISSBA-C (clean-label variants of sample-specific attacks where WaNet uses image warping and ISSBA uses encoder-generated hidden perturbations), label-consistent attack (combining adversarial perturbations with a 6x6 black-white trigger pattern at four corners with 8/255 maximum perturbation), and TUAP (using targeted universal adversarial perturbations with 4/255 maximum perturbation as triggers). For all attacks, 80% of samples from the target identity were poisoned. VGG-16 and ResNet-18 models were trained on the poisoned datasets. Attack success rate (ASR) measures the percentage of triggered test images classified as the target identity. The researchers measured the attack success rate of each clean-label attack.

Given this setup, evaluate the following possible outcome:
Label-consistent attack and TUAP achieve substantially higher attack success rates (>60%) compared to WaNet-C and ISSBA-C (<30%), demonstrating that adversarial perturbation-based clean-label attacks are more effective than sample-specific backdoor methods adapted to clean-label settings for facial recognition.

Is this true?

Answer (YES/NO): NO